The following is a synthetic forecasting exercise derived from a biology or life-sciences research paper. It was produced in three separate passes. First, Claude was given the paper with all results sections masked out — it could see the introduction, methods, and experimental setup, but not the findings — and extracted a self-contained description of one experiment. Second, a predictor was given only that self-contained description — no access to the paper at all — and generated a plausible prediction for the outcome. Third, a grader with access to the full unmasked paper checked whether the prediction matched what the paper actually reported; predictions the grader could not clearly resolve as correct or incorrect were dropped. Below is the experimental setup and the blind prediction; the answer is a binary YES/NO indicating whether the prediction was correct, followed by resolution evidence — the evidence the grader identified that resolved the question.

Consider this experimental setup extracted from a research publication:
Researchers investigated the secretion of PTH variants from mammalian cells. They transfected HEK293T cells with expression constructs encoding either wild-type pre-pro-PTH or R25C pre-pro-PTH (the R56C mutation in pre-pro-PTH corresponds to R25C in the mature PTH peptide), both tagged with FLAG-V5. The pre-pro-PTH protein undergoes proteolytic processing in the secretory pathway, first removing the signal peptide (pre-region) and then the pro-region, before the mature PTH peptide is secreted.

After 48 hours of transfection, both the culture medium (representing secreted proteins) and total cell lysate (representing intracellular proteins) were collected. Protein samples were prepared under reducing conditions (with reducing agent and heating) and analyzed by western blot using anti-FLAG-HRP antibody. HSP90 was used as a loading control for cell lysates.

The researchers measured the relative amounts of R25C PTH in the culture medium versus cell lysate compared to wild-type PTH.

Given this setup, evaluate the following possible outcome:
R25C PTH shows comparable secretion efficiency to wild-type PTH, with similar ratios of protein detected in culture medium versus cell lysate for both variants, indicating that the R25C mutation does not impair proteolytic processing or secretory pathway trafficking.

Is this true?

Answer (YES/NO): NO